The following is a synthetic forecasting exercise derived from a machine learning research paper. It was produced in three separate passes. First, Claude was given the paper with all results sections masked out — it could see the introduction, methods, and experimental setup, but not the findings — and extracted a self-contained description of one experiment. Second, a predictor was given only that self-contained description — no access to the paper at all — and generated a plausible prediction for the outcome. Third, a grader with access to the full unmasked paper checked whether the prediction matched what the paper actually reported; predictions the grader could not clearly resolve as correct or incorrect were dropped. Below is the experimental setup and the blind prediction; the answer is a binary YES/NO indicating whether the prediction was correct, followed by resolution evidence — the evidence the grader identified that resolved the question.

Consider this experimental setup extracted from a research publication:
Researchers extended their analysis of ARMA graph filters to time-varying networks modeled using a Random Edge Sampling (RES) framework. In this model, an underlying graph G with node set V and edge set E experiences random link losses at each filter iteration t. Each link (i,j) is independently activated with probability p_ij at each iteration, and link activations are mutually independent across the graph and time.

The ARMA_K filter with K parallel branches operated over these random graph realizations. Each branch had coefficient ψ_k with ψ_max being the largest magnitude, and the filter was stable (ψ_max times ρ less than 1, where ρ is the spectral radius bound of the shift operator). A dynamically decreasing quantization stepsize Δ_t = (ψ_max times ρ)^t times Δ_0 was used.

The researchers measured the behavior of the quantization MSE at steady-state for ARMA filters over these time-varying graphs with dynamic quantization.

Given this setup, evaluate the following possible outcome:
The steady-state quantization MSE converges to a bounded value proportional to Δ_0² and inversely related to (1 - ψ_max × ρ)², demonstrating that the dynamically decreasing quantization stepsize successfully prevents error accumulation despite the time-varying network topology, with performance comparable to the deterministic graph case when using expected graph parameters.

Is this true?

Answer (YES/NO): NO